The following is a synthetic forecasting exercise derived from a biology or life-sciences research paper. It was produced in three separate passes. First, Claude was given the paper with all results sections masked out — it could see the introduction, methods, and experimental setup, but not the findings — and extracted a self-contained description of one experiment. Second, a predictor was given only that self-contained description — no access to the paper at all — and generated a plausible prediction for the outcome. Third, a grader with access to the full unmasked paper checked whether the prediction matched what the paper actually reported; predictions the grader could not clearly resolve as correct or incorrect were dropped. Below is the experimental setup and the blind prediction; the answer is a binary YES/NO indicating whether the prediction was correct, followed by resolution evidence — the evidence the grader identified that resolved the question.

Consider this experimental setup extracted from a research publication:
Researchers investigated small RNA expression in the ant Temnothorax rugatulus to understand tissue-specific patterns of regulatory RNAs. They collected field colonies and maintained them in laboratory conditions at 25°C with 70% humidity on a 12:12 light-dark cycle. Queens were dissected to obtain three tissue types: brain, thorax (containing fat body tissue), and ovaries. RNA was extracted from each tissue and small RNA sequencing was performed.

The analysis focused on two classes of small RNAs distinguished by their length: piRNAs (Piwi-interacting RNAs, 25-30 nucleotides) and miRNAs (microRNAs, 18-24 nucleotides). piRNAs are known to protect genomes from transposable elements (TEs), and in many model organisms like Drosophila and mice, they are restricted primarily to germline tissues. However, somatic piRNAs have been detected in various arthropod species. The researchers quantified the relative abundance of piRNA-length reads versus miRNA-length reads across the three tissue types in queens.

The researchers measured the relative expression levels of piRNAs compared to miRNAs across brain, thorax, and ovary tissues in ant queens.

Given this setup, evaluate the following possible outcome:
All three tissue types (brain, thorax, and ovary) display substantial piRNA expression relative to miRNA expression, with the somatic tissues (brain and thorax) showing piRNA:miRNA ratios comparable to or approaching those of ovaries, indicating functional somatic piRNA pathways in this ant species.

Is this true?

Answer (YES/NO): NO